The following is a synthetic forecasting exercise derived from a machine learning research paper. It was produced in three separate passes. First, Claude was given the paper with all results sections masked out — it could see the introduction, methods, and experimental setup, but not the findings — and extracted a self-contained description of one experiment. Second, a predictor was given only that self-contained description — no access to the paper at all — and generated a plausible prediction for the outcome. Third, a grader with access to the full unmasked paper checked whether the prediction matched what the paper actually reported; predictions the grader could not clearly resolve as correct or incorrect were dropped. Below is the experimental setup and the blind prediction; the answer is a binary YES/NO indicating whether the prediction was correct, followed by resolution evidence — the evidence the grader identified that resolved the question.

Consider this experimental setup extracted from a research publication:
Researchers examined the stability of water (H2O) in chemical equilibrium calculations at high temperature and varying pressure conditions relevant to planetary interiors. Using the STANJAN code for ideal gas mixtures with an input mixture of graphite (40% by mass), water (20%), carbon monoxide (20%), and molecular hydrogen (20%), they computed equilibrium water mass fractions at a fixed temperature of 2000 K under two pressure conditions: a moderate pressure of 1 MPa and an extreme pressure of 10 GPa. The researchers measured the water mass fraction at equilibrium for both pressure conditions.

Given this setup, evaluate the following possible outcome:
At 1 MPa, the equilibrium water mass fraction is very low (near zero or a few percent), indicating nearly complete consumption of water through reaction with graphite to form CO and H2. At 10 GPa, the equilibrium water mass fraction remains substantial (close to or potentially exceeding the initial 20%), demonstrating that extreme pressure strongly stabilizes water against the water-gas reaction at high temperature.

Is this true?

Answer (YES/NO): YES